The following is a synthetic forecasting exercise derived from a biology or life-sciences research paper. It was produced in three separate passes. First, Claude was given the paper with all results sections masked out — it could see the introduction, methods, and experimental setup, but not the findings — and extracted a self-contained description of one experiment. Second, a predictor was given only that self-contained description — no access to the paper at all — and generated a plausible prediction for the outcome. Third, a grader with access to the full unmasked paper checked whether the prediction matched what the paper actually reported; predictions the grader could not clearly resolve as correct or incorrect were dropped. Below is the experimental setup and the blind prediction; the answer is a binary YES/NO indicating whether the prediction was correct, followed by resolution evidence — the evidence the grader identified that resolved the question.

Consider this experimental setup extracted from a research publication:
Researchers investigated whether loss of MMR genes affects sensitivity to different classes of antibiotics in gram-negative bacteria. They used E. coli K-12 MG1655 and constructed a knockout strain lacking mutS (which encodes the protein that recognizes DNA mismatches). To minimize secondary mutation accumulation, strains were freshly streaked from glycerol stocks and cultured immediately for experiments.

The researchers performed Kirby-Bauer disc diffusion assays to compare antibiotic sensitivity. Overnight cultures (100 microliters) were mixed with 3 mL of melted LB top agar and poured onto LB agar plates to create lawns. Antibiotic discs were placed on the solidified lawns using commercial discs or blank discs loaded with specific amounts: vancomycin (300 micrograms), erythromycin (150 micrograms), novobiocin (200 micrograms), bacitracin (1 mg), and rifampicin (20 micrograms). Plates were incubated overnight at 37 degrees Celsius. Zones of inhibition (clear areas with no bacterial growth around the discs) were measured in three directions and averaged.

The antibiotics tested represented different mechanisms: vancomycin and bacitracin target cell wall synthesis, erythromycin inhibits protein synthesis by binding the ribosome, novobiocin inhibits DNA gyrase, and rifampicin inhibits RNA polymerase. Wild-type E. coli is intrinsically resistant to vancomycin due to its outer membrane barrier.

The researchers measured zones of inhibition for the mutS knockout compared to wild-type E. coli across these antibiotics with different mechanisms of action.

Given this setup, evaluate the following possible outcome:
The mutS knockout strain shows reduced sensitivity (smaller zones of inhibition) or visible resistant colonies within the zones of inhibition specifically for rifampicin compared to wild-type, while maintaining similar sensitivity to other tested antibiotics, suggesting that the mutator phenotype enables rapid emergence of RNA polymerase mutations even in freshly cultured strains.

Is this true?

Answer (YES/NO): NO